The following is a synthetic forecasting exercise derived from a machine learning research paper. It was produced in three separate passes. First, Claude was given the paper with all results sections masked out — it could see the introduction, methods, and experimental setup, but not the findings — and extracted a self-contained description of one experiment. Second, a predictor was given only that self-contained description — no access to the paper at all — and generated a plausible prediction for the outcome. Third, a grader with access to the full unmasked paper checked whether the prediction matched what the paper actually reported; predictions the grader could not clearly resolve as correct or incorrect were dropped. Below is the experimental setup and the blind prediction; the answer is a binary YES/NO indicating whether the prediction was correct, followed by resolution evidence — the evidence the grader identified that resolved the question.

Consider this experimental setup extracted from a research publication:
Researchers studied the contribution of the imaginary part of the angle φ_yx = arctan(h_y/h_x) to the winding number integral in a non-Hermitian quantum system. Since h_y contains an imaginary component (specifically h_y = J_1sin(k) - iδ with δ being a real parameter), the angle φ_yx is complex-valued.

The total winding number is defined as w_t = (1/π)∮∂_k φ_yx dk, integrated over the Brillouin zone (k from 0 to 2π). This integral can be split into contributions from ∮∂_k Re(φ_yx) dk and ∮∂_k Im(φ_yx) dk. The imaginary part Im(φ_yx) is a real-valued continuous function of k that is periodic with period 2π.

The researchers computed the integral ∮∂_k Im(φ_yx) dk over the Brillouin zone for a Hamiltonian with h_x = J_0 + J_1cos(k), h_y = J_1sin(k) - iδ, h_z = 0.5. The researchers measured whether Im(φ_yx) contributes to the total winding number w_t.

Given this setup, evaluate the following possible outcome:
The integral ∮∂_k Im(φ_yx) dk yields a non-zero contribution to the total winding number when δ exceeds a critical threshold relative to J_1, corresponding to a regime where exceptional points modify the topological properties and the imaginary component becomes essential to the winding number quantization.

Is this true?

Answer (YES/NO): NO